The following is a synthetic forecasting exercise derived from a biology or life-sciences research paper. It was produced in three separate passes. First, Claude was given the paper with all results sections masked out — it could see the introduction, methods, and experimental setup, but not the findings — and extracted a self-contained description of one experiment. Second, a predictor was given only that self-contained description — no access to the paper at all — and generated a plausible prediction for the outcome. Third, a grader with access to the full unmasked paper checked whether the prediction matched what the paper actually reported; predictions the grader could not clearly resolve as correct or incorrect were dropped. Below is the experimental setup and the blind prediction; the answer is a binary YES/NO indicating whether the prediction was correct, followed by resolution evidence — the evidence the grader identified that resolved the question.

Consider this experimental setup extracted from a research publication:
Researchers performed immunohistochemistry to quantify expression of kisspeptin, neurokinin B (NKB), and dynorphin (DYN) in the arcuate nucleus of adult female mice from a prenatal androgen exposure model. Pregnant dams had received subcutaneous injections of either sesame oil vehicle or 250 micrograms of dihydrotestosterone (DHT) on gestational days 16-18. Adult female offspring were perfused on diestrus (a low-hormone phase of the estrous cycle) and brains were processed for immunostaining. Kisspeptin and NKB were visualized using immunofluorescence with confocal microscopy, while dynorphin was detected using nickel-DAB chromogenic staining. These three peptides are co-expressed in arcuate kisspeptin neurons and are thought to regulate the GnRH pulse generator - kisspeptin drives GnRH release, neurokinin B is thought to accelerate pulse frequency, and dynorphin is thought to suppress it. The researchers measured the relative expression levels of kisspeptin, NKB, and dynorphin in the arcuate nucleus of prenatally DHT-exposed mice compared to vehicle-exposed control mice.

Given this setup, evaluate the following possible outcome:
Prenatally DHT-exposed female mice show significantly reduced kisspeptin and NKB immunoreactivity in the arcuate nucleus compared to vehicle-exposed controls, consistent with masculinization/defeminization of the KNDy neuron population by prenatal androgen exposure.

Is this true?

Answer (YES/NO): NO